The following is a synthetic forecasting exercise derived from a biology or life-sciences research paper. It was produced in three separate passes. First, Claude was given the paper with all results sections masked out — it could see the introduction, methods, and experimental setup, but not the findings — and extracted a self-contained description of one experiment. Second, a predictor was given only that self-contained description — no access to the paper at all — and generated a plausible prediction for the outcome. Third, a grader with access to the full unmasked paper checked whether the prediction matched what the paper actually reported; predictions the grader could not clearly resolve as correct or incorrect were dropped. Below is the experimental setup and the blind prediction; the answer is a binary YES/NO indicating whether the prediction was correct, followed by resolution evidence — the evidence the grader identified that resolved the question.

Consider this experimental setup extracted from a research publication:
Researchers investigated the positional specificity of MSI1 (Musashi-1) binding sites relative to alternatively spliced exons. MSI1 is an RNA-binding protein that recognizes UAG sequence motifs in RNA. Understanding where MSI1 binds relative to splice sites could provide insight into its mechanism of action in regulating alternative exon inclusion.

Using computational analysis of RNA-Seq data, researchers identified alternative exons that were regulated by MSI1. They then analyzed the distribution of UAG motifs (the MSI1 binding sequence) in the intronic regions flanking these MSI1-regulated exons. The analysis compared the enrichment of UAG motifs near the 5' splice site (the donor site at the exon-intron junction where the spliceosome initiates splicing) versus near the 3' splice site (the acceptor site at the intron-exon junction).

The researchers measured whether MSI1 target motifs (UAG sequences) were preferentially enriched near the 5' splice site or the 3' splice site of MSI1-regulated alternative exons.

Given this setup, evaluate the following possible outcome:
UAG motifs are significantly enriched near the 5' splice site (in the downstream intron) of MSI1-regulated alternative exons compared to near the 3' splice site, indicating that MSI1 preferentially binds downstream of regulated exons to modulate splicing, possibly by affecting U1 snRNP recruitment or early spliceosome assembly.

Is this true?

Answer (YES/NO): YES